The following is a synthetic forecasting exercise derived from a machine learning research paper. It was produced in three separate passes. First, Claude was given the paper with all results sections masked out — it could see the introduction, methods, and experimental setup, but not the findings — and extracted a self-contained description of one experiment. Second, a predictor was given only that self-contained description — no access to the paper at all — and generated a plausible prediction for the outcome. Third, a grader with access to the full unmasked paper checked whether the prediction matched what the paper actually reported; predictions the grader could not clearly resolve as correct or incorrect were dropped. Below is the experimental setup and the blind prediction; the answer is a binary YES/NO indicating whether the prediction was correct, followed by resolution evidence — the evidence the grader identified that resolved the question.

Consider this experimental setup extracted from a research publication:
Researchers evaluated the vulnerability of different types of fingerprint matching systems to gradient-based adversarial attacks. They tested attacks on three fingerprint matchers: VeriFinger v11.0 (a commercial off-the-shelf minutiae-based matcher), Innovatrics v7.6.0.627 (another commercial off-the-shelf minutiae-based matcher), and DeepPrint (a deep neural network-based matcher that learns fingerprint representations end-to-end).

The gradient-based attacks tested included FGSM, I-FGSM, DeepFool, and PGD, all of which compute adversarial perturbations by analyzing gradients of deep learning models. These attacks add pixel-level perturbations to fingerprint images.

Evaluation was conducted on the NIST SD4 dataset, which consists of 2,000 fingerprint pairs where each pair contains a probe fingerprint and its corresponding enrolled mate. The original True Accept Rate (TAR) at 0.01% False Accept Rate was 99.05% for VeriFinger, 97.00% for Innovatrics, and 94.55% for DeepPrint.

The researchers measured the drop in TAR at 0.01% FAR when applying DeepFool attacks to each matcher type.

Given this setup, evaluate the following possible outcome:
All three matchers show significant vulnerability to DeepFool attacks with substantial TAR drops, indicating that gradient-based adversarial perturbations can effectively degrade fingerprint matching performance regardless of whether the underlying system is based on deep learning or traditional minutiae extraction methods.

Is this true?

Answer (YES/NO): NO